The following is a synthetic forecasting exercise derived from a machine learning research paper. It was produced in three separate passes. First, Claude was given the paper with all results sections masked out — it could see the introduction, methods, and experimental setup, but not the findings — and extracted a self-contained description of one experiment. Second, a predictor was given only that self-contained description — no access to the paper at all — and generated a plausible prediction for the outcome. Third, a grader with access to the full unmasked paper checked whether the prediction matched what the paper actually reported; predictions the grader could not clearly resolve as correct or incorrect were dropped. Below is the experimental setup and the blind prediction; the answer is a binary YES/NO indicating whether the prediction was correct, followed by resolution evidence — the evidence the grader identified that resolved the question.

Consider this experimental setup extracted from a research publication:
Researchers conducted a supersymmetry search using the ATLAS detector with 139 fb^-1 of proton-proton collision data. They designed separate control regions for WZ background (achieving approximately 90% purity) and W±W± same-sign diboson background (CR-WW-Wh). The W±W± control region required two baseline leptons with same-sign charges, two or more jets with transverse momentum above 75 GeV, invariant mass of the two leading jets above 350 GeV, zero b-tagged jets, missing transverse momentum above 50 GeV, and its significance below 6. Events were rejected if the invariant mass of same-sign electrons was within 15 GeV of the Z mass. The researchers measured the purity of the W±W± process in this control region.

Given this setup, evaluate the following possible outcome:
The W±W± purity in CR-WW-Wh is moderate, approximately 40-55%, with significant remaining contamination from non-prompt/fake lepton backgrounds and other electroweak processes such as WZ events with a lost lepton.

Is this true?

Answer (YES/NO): YES